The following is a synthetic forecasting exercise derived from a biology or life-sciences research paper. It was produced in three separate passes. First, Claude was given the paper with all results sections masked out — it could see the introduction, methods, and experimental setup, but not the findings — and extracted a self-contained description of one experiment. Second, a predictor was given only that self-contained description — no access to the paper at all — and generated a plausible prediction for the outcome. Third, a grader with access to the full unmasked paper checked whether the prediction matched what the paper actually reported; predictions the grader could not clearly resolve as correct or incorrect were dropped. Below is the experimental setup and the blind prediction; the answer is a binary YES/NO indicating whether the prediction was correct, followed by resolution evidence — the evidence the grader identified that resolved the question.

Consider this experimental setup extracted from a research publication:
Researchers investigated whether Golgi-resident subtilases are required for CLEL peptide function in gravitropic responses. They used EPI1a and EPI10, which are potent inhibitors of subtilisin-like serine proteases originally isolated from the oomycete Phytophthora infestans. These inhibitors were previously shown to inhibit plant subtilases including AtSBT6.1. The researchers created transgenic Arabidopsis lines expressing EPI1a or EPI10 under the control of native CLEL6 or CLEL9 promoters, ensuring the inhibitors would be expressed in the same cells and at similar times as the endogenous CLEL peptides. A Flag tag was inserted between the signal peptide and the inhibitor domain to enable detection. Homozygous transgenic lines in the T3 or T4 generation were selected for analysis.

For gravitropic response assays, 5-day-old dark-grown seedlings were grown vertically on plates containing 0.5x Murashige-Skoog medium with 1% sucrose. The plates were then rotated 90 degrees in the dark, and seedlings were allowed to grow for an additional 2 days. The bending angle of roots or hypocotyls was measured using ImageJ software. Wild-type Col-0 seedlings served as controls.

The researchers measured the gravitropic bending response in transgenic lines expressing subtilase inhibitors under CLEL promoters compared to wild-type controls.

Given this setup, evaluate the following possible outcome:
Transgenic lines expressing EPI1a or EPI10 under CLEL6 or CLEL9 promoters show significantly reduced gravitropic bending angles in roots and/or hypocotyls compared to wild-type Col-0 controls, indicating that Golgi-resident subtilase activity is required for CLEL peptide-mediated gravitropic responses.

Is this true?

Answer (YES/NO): YES